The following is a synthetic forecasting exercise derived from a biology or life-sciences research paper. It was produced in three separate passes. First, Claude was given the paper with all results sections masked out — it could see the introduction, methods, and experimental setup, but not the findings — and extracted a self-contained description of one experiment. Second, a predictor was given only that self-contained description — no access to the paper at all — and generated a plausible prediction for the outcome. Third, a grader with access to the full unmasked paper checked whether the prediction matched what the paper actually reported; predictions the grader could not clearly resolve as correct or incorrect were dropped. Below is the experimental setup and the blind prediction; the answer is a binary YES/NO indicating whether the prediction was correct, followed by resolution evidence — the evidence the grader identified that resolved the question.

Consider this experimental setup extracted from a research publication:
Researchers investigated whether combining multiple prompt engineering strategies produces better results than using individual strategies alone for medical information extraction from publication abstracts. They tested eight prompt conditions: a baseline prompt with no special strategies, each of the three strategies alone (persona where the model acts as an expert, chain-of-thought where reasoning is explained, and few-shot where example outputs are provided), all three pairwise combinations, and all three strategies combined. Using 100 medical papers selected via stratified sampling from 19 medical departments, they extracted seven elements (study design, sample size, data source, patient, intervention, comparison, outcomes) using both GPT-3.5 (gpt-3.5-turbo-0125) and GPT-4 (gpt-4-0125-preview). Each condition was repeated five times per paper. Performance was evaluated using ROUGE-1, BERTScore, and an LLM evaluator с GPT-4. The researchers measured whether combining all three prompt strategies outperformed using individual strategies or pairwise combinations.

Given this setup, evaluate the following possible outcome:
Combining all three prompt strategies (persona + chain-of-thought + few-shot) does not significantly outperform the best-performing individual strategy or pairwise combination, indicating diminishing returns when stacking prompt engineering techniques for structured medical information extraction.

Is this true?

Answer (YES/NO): YES